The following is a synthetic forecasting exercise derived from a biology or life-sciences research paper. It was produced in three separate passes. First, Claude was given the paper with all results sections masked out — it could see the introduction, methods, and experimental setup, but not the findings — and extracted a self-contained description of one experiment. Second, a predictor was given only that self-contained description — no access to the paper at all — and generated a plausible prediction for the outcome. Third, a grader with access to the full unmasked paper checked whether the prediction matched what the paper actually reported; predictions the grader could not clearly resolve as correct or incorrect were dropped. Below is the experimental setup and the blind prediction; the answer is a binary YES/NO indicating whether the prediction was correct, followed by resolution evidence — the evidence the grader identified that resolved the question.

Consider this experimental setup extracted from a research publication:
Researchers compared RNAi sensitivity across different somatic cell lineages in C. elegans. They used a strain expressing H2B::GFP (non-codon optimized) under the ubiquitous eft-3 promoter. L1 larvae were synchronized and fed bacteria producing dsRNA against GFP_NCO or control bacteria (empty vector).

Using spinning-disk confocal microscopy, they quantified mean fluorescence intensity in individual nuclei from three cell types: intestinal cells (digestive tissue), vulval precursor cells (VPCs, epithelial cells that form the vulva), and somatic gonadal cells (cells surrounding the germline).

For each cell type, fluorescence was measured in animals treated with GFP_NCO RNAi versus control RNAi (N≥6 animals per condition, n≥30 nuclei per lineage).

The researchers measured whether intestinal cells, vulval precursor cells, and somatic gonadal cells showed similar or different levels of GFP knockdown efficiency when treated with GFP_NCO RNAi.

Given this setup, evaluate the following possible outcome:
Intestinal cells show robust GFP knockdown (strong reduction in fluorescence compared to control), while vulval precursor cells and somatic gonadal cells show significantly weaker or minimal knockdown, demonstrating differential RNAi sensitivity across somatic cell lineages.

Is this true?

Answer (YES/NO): NO